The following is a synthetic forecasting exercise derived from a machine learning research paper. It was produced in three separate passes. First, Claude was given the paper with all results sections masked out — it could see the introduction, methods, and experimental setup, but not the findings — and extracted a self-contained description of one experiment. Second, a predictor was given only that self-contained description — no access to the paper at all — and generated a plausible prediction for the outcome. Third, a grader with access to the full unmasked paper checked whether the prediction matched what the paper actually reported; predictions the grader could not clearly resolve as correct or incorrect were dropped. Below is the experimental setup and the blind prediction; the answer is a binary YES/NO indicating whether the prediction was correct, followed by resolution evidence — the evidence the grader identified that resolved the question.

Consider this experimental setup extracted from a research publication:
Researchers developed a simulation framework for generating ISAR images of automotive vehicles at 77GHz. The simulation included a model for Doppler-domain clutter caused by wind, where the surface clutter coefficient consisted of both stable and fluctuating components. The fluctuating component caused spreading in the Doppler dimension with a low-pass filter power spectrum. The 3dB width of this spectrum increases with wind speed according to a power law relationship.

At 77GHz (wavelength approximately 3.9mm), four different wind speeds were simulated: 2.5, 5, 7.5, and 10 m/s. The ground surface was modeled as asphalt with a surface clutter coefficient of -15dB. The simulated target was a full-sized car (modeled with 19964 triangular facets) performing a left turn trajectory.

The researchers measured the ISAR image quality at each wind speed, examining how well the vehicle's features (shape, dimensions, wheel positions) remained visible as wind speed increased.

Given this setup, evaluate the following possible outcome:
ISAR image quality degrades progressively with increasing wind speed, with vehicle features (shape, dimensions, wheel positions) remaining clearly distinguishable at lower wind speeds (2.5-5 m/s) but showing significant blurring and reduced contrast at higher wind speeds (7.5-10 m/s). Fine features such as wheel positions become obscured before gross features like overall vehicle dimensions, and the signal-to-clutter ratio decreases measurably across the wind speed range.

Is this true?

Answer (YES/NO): NO